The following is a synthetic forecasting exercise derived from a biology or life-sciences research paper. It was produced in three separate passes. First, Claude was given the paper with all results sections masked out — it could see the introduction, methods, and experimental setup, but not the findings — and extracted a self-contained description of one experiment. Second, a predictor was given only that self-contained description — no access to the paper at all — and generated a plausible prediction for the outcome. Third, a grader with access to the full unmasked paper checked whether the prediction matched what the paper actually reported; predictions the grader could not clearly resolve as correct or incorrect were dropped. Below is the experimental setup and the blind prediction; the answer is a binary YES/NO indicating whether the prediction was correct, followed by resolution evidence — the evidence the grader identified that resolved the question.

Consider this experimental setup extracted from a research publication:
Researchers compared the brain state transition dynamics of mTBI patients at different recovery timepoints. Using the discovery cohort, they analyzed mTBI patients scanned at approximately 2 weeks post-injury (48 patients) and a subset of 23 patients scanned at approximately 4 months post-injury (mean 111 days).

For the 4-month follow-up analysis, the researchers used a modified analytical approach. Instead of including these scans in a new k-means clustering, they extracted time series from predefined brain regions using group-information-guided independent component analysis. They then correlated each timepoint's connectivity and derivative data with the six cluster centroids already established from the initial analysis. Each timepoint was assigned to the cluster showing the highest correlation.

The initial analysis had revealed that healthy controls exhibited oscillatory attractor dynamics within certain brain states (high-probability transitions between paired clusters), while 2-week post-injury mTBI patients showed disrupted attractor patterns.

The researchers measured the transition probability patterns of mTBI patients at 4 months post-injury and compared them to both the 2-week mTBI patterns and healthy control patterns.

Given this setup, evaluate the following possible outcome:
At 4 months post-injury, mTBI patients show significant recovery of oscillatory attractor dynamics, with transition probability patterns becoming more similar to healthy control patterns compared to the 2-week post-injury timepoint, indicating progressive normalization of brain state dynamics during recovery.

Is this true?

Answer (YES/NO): YES